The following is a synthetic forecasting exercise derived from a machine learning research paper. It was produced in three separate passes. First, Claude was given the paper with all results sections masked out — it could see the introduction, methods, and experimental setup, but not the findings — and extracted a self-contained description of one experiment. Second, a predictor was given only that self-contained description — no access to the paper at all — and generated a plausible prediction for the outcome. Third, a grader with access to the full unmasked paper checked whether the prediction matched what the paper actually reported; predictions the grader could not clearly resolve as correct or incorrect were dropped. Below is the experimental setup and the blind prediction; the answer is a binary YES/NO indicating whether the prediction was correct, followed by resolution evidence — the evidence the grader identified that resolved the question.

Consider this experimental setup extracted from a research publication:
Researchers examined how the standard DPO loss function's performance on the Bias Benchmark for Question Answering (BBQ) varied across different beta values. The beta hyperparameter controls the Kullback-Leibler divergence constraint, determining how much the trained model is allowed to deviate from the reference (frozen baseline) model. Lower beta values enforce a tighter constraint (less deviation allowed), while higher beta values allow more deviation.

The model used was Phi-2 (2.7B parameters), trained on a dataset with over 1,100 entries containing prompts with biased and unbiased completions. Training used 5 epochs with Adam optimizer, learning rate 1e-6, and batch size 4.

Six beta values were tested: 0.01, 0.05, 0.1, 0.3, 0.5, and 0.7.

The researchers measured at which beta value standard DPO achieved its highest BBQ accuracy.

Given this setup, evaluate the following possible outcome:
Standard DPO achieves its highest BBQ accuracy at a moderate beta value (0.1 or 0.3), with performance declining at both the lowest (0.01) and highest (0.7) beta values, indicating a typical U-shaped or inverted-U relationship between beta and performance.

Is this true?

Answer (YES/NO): NO